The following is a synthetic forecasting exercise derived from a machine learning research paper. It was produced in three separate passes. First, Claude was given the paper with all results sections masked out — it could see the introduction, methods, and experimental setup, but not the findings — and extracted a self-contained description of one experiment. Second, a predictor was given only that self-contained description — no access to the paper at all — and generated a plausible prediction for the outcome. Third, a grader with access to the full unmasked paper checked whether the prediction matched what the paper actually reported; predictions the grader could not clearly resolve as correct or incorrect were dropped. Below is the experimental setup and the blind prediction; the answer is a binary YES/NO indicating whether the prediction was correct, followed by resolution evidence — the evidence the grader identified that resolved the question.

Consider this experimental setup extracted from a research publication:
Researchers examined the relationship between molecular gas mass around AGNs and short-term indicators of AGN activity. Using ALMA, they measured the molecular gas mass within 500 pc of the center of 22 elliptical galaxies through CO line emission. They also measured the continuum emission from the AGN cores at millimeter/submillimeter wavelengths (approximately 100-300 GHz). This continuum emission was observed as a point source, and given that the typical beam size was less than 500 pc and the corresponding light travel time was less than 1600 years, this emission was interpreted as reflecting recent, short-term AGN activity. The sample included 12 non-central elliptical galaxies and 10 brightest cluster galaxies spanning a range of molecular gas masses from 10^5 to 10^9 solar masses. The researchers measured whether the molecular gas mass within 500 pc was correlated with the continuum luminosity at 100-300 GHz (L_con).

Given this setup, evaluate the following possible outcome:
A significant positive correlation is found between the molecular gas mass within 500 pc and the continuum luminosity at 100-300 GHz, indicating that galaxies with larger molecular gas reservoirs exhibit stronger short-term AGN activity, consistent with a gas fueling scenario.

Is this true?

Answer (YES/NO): YES